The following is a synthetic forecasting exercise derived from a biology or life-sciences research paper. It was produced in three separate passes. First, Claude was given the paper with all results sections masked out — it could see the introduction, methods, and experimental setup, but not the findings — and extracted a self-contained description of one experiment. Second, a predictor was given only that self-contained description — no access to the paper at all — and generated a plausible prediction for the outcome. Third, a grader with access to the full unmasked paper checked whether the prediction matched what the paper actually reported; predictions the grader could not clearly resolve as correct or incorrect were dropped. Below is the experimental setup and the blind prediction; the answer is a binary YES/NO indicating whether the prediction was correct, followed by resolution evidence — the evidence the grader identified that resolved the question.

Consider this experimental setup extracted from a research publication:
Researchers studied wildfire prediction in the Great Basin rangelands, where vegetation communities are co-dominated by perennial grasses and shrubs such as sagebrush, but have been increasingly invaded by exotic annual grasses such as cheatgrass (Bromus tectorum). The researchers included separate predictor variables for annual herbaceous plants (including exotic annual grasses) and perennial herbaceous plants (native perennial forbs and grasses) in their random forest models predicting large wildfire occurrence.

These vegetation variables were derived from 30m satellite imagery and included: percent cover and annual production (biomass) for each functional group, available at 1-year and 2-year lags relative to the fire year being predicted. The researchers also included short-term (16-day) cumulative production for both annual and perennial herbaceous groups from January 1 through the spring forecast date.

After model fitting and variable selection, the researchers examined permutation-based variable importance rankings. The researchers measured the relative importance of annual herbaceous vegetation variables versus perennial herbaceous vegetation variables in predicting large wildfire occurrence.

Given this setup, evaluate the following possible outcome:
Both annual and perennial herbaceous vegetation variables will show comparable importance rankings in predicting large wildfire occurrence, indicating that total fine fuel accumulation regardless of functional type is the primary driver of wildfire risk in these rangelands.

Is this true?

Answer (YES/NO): YES